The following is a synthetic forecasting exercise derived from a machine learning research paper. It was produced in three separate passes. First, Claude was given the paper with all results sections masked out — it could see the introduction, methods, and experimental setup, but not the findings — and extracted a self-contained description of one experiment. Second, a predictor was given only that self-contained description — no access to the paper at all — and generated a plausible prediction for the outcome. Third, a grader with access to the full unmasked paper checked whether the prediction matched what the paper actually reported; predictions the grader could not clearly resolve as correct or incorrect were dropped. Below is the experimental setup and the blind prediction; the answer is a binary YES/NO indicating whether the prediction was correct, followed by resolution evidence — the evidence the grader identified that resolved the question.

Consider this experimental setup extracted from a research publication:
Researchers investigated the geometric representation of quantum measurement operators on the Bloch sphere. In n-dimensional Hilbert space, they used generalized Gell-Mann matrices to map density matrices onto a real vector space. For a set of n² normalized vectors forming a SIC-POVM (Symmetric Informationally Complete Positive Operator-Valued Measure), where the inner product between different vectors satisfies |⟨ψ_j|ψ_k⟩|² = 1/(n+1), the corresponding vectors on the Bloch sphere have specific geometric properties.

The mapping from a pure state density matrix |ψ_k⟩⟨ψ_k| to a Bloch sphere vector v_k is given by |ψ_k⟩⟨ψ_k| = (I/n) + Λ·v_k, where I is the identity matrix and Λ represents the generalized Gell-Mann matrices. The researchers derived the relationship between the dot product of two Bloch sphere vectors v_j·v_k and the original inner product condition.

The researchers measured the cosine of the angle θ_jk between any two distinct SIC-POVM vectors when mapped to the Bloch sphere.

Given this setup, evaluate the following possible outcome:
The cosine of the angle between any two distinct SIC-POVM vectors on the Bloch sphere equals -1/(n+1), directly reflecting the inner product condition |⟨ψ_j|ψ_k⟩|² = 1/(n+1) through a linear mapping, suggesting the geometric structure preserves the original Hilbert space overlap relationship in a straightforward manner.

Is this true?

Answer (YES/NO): NO